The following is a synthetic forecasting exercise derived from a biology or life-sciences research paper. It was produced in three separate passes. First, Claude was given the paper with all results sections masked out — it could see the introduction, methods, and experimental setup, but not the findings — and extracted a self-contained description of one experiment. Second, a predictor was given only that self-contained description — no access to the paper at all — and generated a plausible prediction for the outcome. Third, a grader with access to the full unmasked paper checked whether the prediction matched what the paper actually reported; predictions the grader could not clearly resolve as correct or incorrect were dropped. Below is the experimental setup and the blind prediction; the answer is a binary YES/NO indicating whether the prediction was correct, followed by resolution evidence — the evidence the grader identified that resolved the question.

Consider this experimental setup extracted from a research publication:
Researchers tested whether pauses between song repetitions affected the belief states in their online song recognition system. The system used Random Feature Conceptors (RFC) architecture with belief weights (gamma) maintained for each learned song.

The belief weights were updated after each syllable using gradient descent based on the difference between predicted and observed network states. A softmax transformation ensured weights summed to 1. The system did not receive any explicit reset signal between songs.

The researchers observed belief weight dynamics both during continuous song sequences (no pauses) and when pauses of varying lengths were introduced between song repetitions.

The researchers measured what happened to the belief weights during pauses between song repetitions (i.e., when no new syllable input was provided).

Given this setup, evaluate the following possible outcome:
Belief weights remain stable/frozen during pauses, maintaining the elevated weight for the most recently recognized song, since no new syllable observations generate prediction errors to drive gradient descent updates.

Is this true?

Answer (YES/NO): NO